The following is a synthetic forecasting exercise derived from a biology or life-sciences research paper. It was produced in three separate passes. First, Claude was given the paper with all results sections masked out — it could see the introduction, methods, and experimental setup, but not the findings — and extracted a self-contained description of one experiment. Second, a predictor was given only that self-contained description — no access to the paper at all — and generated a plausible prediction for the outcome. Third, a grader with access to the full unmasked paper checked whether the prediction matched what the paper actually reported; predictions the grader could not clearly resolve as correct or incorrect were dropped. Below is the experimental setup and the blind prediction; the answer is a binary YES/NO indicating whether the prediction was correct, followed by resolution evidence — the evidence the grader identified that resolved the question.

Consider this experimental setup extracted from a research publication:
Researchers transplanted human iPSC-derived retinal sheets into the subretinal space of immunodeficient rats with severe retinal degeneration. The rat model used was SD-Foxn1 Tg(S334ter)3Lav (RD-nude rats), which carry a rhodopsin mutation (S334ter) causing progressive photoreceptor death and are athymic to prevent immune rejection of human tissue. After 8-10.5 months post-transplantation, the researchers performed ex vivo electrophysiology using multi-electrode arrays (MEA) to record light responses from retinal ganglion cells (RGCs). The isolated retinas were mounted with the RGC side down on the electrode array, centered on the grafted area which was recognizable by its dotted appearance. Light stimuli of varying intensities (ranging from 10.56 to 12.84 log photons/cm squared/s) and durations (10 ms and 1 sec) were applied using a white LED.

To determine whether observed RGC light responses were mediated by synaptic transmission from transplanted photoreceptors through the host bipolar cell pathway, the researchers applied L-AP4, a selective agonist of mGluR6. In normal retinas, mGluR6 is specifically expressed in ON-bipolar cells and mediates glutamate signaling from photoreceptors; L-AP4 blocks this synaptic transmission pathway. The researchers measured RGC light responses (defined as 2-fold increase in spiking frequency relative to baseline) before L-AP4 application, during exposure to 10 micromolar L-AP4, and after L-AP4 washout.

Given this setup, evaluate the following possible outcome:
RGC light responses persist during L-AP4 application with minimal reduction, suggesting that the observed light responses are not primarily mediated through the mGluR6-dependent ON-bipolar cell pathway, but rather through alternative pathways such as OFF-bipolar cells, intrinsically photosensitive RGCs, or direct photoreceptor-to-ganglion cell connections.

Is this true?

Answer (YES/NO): NO